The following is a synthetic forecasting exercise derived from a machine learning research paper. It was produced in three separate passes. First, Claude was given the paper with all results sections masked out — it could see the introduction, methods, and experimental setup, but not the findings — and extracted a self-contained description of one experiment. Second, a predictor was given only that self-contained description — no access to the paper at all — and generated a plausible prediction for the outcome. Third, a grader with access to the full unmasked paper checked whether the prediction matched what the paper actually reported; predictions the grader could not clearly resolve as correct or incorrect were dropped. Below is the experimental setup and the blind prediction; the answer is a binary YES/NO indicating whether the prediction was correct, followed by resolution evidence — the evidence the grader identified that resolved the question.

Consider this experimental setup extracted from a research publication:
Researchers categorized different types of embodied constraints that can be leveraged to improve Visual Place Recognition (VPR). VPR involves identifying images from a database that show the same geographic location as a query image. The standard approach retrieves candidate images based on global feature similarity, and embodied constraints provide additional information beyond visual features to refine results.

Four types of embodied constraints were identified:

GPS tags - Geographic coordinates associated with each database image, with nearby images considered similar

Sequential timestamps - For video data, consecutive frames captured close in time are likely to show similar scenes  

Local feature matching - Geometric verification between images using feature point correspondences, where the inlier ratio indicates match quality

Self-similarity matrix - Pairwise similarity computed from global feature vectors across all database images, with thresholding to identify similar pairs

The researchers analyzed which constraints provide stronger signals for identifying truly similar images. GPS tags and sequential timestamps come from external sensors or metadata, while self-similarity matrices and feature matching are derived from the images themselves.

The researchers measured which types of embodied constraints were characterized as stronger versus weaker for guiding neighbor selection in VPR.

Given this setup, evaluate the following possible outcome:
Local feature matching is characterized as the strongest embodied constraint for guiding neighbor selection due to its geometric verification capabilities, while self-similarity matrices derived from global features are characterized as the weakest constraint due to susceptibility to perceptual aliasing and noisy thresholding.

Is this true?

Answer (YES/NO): NO